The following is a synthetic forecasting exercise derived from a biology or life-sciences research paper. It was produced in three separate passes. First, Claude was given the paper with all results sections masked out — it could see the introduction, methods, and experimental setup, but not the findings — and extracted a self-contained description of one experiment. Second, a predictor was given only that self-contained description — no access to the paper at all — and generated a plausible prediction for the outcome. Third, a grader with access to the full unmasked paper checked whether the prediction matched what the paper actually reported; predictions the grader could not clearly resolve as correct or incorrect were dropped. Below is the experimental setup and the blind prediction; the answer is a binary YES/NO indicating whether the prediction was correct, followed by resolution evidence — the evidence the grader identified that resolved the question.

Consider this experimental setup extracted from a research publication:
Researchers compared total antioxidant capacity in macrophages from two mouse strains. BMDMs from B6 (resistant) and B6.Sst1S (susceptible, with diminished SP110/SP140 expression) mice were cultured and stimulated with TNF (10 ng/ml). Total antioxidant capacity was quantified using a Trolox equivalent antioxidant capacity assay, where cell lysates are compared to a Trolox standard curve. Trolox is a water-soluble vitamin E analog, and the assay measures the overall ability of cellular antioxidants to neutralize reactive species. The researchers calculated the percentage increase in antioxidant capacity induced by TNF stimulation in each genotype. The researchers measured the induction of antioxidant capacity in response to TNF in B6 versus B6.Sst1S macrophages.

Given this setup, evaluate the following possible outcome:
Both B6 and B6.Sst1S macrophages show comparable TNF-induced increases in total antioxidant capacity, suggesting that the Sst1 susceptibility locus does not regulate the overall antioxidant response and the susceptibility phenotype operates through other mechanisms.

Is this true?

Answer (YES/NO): NO